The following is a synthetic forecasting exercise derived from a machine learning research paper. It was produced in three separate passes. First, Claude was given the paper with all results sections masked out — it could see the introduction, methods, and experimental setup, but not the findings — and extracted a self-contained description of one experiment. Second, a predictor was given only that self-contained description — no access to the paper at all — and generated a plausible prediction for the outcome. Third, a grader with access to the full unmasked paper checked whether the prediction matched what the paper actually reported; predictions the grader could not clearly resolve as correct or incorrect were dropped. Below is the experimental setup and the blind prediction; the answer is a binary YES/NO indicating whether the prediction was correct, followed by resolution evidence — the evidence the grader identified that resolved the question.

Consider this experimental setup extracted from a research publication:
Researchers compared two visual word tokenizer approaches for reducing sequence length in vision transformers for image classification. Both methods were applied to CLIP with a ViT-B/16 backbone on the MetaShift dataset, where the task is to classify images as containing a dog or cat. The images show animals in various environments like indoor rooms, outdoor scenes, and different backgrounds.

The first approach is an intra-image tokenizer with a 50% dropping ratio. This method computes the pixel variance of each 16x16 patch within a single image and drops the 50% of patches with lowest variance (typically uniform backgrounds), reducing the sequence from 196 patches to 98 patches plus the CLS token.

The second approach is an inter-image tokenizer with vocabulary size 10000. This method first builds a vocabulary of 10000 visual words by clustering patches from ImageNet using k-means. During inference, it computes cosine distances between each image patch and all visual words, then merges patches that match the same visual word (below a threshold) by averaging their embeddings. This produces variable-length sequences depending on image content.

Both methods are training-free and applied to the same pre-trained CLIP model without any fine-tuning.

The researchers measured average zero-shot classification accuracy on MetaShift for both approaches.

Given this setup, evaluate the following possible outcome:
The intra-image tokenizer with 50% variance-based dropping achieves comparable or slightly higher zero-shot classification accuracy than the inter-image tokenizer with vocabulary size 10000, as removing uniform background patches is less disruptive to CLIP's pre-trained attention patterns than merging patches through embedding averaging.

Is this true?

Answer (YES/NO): NO